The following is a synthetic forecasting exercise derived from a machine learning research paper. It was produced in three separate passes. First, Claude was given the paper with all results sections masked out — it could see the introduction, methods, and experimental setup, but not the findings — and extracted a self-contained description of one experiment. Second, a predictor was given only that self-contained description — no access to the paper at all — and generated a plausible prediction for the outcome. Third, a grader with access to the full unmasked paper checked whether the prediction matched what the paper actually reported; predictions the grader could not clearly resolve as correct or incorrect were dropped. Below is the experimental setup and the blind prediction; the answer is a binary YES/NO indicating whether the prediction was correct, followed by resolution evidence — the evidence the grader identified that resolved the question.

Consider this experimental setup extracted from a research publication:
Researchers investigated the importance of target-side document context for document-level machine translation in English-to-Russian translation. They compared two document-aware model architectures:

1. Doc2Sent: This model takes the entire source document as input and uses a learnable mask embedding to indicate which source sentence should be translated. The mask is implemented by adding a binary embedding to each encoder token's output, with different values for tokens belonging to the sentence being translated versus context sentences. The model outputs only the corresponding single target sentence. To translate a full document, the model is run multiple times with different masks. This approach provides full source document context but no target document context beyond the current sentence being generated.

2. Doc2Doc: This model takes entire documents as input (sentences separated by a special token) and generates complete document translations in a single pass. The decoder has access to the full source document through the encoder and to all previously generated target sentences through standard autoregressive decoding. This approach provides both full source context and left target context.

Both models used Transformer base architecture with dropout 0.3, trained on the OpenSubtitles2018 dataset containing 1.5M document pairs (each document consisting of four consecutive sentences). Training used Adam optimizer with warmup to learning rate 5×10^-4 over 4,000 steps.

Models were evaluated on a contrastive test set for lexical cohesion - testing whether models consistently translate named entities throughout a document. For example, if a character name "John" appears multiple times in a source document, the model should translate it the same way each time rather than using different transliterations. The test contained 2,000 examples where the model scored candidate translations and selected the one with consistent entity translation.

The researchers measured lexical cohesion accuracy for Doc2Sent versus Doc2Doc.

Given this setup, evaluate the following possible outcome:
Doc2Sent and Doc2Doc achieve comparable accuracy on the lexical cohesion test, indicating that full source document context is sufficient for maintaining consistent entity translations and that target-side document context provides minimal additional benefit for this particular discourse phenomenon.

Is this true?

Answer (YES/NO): NO